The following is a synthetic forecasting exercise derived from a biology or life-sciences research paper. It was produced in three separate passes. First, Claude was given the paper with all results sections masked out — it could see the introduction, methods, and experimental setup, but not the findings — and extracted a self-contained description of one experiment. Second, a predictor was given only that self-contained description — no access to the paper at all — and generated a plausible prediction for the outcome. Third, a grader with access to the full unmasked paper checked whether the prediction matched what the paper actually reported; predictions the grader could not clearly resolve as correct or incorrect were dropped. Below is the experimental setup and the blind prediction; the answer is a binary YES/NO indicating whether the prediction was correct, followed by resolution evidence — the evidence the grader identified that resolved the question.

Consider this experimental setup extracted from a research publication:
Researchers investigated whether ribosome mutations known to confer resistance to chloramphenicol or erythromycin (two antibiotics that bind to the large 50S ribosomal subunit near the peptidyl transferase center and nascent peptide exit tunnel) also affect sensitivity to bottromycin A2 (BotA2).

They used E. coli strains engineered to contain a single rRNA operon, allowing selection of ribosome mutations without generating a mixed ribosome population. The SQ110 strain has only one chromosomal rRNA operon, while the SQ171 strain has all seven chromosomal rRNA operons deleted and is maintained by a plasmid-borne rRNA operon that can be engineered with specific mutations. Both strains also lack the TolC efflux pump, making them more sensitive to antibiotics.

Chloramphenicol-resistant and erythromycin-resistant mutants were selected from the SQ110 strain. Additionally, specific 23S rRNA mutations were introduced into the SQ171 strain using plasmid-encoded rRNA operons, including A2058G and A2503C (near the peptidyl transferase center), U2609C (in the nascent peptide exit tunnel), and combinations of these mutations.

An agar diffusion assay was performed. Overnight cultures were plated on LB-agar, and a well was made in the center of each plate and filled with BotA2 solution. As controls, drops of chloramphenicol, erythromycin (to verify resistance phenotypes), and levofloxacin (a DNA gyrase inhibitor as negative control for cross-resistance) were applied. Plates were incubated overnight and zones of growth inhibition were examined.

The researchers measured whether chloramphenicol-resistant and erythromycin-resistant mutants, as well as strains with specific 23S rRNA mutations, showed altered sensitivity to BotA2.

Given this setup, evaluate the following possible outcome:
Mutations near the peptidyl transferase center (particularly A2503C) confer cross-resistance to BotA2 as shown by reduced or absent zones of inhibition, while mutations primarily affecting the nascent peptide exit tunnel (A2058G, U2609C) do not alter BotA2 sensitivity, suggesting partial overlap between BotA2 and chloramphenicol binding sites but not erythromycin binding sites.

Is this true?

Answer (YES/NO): NO